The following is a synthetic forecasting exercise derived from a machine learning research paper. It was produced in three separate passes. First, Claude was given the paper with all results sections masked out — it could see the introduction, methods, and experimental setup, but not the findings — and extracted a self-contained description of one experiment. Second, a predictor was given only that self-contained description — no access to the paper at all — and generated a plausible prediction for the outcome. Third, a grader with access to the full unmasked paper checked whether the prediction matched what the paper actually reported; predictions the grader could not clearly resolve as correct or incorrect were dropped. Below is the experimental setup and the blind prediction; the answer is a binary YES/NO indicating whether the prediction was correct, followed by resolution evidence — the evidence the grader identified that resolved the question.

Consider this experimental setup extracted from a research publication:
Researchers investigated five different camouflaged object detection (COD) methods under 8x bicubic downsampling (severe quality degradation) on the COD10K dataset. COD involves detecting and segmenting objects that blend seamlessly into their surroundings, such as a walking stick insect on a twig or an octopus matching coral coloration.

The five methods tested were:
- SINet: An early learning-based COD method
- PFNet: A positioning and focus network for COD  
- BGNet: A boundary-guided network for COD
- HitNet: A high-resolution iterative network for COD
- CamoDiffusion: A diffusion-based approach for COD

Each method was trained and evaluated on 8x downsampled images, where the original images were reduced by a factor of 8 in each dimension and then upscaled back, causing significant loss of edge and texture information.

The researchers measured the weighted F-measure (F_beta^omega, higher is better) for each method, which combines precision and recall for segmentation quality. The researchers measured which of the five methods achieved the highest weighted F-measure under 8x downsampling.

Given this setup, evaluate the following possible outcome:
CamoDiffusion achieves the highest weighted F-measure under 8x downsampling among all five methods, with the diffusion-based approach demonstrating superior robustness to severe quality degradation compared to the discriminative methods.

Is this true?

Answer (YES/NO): NO